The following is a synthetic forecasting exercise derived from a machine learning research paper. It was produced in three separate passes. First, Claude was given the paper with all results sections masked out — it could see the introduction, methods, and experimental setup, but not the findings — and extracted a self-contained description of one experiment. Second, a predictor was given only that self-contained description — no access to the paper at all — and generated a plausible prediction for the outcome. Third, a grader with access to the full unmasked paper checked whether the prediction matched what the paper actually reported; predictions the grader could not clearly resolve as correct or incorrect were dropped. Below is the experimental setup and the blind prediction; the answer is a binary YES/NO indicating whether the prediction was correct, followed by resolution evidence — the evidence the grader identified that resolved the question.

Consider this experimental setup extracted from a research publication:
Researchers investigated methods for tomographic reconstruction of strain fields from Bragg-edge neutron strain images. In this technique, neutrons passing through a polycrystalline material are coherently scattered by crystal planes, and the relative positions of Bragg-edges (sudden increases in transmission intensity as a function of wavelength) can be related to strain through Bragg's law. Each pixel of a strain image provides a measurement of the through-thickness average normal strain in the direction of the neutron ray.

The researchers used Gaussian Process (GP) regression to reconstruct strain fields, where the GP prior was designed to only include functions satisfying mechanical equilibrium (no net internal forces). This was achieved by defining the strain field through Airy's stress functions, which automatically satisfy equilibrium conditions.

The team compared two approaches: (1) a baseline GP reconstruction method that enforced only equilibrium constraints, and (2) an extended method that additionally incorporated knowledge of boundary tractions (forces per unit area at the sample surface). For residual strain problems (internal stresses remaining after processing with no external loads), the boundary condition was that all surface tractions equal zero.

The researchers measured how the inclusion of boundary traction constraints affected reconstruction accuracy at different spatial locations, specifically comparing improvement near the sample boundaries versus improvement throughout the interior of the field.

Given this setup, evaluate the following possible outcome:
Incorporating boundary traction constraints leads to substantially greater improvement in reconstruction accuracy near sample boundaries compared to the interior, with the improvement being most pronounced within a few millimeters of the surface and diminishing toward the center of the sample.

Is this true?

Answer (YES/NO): NO